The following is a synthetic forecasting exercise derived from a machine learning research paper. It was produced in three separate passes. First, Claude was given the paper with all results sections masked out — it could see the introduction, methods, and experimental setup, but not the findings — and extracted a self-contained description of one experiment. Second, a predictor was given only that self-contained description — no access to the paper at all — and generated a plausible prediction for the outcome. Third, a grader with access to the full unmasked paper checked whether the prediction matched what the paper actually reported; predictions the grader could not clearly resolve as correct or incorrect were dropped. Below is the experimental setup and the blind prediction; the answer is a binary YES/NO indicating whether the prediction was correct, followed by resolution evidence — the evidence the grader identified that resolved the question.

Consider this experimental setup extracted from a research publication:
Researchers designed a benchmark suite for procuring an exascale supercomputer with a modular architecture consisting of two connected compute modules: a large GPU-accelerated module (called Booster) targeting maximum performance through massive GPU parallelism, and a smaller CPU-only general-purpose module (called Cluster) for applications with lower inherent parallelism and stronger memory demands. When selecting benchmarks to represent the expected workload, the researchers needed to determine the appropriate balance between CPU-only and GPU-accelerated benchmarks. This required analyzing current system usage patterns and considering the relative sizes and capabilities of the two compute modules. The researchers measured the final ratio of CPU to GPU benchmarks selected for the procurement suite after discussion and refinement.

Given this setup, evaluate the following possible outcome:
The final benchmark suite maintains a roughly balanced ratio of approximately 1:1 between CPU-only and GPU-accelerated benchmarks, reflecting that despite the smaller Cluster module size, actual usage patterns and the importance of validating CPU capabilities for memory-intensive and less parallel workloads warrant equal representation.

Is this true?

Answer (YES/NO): NO